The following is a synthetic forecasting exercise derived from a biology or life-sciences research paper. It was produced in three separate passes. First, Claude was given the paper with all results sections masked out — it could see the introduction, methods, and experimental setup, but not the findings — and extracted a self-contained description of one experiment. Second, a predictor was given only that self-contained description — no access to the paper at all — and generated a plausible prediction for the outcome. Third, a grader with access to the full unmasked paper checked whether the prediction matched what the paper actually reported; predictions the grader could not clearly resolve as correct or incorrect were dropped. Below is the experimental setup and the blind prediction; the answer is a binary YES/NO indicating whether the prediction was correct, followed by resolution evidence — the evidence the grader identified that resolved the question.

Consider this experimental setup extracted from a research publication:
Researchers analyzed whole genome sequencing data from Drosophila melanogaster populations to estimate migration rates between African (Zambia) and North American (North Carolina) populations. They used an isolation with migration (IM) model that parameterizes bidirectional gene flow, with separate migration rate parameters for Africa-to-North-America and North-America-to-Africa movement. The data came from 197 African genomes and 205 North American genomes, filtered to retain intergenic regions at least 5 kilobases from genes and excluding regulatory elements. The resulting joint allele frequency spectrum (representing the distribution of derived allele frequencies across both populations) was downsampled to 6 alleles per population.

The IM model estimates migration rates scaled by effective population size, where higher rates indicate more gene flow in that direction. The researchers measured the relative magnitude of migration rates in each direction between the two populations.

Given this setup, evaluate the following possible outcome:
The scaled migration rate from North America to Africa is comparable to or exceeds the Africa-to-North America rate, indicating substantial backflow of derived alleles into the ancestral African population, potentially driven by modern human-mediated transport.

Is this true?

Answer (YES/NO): YES